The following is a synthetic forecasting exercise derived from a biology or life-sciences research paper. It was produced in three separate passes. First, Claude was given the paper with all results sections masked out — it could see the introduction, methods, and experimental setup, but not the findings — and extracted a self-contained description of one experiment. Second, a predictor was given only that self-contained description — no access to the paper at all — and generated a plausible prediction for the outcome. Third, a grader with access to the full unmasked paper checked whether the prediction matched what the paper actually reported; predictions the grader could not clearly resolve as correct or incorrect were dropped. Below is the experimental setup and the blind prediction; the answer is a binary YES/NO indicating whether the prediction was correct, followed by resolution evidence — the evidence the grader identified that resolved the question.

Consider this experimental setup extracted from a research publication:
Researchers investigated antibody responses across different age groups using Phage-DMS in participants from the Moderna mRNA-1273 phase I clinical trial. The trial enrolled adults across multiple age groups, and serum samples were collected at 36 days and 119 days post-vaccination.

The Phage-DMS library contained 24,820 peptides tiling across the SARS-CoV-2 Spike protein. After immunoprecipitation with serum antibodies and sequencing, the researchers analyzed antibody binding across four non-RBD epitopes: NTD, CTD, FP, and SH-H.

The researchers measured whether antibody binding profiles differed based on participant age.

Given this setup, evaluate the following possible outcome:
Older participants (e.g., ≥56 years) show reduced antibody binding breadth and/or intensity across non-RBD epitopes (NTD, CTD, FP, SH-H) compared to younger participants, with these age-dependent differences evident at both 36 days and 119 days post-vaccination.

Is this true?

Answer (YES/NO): NO